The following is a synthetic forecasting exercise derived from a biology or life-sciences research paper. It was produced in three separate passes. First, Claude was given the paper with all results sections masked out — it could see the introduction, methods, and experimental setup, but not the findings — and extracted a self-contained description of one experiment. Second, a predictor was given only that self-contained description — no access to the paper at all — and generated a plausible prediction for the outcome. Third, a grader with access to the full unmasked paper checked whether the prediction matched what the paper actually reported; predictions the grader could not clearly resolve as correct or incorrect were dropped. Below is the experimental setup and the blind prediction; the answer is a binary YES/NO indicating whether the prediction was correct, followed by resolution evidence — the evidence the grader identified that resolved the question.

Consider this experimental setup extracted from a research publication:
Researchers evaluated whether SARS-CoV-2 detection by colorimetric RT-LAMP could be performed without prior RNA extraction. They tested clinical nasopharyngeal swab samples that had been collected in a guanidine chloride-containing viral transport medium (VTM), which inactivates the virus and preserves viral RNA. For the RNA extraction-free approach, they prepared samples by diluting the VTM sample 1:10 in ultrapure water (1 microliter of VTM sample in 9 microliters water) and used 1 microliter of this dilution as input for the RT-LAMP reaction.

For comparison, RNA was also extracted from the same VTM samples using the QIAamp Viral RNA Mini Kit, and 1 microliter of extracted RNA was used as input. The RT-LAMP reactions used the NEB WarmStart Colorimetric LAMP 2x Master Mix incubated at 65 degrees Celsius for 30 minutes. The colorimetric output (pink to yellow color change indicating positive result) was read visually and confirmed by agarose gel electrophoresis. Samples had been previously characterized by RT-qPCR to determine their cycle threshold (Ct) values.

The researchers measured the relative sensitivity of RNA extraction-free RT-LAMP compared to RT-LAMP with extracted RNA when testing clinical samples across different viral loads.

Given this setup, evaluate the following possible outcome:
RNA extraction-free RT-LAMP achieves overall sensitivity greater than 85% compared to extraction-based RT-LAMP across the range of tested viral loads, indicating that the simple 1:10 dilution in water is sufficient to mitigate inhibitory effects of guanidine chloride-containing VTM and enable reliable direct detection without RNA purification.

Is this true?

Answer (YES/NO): NO